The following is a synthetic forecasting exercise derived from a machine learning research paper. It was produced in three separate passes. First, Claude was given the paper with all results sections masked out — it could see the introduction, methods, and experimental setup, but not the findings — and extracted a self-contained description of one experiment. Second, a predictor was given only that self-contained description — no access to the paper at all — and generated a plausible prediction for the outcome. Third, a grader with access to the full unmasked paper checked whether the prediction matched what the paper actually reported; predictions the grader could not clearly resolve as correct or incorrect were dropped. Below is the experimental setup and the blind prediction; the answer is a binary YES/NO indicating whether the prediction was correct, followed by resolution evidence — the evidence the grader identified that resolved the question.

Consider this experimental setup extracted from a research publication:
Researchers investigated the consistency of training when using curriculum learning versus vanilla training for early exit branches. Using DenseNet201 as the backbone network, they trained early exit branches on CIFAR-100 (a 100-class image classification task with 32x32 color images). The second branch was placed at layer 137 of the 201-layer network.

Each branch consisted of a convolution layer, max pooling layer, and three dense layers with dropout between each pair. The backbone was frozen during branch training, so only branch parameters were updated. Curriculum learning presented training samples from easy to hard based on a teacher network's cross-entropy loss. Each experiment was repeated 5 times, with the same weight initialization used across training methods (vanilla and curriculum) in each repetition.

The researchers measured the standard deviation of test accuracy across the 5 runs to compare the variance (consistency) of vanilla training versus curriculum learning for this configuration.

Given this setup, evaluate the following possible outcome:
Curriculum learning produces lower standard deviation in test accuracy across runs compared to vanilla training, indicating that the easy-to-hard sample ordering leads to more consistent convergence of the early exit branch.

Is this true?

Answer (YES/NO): YES